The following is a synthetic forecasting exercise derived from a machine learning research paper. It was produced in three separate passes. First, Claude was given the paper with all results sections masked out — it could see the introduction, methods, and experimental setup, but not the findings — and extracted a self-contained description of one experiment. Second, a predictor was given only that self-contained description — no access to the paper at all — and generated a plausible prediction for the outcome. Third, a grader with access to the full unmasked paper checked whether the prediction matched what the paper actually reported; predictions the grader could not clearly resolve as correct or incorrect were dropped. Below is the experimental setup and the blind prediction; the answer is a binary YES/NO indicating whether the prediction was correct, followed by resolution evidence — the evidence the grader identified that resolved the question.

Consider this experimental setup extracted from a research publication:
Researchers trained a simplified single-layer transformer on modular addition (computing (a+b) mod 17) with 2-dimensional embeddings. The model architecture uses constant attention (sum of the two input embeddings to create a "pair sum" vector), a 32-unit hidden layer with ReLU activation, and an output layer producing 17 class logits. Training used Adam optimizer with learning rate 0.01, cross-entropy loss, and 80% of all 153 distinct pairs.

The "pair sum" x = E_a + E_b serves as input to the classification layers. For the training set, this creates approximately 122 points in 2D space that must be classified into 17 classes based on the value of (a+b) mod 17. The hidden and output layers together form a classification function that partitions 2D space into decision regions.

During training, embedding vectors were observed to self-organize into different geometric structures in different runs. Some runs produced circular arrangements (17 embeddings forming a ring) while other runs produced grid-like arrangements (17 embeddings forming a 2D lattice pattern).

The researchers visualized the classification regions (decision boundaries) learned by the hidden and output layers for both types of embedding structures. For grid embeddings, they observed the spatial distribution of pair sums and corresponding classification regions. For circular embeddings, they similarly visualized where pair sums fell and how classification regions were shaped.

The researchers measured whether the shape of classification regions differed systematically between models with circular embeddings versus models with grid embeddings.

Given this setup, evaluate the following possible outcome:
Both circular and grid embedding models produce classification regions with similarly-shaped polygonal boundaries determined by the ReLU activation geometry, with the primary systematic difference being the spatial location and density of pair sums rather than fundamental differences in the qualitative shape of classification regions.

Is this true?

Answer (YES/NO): NO